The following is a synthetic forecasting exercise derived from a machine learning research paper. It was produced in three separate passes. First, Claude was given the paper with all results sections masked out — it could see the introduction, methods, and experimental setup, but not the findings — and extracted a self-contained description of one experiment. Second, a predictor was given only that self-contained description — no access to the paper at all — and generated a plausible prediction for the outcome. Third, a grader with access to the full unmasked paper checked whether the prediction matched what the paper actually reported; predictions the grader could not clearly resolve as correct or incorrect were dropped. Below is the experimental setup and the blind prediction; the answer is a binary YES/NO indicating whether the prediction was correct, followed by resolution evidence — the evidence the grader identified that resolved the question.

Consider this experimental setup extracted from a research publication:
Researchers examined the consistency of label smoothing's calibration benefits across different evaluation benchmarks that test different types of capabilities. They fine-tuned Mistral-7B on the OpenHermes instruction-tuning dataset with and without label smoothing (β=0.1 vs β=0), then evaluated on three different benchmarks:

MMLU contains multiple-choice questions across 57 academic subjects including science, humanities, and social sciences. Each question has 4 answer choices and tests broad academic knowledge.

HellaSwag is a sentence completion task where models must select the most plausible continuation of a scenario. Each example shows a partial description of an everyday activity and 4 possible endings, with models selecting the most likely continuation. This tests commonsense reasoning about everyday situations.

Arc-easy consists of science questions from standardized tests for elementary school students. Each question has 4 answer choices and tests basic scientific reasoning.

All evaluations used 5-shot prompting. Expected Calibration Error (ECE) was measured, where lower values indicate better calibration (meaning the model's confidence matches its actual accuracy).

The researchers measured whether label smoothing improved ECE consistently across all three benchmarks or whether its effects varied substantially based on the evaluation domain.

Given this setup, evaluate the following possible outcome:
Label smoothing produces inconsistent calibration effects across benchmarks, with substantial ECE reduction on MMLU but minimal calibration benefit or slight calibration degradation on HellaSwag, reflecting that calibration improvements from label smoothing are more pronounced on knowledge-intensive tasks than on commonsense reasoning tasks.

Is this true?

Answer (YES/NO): NO